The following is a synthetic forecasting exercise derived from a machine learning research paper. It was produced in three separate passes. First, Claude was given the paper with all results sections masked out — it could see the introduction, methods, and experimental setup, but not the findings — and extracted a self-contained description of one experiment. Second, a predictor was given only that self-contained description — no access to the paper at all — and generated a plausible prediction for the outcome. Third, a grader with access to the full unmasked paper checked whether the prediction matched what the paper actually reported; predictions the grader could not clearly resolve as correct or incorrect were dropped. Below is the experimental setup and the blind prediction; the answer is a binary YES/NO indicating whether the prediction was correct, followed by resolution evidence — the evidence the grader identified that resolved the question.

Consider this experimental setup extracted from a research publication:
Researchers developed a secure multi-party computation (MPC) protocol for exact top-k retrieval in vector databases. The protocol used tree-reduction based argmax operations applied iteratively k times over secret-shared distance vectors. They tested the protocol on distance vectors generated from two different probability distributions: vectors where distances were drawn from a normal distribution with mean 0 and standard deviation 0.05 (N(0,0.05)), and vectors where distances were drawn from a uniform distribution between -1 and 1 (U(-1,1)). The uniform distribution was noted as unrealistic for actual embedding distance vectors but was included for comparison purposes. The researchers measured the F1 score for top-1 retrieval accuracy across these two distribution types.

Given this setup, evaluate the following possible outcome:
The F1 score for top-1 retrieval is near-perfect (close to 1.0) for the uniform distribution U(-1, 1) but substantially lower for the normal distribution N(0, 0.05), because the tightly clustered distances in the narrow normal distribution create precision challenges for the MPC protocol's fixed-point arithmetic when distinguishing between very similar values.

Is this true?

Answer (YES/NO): NO